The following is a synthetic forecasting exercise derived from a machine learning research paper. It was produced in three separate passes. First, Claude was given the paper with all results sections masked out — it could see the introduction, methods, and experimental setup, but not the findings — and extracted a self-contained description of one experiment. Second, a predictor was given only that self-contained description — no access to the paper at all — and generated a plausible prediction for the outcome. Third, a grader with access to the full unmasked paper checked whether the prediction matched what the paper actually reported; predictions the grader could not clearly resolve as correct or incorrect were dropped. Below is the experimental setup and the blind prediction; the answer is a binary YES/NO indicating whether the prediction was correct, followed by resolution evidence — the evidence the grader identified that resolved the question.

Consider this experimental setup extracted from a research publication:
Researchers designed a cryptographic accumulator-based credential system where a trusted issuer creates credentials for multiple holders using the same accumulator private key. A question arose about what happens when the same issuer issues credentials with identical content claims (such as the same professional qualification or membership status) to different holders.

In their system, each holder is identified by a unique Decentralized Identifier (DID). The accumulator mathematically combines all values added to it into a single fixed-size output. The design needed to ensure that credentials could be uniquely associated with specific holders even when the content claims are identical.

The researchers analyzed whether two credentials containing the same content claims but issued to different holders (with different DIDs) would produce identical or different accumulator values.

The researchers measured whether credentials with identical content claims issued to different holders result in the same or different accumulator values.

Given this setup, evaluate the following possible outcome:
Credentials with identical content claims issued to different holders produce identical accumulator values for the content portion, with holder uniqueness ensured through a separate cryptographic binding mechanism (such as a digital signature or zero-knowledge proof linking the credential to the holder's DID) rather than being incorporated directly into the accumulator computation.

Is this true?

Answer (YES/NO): NO